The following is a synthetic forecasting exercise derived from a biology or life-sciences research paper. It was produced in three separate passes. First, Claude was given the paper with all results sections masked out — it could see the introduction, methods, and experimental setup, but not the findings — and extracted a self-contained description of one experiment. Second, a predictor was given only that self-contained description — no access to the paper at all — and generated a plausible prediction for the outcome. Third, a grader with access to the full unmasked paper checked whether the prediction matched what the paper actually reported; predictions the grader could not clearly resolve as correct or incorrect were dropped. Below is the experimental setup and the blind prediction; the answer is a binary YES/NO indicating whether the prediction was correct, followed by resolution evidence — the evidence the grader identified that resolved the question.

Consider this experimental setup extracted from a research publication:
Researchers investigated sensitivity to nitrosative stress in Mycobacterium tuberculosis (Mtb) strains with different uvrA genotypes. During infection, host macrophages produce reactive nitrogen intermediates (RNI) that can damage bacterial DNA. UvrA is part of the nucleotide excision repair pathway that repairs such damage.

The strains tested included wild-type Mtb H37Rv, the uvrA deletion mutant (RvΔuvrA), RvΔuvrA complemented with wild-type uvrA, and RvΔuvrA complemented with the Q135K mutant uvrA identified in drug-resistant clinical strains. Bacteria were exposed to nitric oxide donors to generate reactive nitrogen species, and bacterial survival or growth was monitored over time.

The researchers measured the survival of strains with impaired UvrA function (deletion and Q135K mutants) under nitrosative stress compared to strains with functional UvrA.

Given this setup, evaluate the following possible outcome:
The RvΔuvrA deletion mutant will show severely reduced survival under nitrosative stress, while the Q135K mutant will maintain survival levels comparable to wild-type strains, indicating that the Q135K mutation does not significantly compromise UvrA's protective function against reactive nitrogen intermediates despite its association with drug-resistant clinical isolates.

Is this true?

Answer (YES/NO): NO